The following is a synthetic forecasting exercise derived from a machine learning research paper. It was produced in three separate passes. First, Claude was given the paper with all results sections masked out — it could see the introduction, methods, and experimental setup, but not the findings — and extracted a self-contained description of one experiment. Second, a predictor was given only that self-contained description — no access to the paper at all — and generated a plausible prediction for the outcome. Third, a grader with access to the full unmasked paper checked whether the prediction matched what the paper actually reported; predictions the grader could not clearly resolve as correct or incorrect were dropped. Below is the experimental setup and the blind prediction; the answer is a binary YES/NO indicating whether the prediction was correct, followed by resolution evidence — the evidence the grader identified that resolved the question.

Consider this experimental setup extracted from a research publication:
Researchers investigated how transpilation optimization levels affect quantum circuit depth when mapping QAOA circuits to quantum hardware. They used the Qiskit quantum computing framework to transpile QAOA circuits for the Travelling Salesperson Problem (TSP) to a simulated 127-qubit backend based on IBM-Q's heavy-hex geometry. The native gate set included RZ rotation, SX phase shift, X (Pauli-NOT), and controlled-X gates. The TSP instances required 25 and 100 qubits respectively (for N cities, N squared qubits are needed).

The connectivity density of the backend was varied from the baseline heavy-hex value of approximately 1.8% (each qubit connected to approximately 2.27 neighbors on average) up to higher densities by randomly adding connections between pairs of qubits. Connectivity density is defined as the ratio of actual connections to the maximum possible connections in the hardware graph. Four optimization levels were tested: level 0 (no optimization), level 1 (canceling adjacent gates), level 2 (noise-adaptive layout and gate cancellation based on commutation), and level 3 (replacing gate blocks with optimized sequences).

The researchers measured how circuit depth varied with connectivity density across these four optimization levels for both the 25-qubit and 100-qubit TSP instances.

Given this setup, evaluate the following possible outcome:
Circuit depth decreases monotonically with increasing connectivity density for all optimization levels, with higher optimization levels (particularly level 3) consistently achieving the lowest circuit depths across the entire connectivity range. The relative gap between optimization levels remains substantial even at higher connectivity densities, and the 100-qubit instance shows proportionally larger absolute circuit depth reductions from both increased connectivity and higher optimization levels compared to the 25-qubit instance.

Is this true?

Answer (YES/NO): NO